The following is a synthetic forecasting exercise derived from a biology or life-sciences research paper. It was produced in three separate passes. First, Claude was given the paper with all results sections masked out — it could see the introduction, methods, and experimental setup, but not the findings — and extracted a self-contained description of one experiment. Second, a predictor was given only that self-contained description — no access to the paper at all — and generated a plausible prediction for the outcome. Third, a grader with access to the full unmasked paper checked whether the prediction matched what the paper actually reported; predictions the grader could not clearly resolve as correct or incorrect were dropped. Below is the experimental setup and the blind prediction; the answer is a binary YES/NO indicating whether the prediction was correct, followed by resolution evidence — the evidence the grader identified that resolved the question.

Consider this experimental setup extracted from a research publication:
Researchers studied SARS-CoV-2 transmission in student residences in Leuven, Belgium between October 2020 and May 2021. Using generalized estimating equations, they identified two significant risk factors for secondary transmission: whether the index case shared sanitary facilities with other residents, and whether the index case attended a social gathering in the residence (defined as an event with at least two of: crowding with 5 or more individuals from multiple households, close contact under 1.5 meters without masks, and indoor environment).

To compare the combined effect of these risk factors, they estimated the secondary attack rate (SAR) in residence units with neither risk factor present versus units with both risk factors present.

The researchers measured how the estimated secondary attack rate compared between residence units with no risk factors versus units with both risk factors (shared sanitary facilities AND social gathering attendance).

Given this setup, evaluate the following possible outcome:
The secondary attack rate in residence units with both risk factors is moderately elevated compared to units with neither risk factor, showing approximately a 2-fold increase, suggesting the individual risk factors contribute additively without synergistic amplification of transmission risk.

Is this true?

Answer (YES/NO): NO